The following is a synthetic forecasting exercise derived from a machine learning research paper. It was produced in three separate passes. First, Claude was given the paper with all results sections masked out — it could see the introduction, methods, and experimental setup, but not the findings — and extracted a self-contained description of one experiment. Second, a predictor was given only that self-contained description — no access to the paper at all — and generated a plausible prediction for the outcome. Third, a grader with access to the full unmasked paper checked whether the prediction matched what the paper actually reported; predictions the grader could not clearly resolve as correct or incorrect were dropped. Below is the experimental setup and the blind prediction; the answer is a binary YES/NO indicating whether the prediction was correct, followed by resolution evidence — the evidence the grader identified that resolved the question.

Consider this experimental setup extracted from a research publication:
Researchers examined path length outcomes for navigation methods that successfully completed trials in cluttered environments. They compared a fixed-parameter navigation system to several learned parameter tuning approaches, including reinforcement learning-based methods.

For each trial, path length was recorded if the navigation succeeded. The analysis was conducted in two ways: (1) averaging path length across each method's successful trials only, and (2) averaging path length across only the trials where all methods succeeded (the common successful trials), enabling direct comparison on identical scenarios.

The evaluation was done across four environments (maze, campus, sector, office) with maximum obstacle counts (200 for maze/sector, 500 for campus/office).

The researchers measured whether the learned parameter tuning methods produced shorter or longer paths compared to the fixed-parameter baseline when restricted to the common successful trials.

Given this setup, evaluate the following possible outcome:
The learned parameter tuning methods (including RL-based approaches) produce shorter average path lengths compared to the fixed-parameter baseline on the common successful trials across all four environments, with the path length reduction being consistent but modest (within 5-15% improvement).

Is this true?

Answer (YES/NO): NO